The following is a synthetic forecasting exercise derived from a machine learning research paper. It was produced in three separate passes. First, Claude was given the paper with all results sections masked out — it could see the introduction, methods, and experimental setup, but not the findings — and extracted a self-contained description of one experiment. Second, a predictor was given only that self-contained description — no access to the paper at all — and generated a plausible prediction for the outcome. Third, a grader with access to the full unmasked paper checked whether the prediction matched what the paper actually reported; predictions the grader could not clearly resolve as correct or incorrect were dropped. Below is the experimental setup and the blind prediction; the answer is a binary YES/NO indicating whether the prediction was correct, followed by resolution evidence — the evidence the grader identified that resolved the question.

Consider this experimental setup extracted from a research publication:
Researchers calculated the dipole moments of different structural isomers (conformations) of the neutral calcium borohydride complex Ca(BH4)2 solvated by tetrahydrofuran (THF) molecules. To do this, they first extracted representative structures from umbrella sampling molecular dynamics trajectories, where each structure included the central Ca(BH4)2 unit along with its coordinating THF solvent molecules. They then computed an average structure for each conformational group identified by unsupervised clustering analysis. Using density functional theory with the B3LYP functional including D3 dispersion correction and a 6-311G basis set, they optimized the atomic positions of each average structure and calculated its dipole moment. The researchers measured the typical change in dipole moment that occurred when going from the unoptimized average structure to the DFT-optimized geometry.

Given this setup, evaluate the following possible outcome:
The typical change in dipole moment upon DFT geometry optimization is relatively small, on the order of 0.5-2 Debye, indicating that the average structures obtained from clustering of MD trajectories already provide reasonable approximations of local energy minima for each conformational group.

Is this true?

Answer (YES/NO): YES